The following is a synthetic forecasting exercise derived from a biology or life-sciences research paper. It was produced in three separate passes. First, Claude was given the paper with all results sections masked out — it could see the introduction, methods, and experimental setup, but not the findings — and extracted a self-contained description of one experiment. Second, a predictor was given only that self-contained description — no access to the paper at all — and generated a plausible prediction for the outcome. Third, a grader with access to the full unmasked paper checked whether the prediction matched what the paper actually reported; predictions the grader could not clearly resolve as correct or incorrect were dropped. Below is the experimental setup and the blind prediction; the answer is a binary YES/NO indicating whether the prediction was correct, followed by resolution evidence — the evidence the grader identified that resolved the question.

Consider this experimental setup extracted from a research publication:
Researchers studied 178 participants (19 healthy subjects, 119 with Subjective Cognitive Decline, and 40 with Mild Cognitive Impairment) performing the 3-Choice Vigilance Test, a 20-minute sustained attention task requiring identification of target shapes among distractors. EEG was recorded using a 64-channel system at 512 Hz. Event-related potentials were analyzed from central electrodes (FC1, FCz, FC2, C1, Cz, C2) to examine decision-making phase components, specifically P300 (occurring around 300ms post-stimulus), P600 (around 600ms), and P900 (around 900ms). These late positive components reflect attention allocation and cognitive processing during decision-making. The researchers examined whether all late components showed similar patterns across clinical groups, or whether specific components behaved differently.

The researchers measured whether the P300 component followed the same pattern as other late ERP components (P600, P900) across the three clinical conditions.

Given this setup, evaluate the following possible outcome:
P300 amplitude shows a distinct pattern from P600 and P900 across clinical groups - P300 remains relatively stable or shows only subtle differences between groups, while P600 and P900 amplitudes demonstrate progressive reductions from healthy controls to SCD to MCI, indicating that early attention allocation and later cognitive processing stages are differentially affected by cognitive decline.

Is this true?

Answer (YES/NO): NO